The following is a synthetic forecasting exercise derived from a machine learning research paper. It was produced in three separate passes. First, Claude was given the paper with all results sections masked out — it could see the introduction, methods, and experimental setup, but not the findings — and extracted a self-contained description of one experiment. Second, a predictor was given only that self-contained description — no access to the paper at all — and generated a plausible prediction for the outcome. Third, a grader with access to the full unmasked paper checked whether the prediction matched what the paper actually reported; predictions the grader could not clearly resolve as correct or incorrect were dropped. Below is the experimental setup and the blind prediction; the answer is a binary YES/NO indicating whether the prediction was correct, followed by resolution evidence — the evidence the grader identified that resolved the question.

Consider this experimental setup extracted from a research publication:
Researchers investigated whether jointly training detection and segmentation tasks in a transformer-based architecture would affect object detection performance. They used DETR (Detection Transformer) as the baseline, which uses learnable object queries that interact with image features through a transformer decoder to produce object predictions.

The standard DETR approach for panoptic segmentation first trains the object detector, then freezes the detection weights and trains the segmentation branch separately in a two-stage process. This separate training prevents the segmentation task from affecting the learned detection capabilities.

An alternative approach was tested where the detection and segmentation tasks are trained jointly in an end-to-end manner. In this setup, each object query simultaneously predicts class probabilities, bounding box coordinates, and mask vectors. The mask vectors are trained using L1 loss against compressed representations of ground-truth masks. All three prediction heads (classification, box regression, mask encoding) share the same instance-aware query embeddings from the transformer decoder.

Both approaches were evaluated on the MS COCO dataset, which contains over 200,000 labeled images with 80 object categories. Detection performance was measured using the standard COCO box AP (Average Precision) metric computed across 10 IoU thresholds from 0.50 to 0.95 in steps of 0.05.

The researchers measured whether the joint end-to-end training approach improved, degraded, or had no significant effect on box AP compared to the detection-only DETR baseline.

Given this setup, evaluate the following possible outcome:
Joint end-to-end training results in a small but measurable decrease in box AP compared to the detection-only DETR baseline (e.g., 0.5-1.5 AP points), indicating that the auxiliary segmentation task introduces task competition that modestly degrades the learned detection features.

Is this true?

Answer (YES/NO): NO